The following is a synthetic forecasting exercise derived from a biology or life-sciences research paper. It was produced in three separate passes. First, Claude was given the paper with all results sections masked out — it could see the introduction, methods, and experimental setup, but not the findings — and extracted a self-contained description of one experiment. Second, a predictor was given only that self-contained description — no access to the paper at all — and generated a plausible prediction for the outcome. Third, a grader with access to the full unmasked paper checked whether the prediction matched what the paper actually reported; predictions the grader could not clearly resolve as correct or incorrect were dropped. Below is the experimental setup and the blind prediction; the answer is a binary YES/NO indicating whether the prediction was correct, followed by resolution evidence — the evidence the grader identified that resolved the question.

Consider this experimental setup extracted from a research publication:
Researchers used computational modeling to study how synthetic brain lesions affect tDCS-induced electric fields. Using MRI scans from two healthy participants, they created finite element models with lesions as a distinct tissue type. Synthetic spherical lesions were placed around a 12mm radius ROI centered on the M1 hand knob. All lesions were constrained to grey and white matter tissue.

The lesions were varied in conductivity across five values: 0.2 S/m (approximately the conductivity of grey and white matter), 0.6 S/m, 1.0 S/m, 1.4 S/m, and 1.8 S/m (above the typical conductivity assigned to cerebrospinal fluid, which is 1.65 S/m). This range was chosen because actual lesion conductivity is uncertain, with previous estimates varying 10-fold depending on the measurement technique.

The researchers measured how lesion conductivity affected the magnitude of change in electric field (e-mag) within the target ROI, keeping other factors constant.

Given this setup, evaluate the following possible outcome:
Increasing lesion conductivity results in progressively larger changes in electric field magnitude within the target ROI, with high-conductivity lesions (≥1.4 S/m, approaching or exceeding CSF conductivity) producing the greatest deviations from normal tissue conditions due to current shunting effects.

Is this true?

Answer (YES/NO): YES